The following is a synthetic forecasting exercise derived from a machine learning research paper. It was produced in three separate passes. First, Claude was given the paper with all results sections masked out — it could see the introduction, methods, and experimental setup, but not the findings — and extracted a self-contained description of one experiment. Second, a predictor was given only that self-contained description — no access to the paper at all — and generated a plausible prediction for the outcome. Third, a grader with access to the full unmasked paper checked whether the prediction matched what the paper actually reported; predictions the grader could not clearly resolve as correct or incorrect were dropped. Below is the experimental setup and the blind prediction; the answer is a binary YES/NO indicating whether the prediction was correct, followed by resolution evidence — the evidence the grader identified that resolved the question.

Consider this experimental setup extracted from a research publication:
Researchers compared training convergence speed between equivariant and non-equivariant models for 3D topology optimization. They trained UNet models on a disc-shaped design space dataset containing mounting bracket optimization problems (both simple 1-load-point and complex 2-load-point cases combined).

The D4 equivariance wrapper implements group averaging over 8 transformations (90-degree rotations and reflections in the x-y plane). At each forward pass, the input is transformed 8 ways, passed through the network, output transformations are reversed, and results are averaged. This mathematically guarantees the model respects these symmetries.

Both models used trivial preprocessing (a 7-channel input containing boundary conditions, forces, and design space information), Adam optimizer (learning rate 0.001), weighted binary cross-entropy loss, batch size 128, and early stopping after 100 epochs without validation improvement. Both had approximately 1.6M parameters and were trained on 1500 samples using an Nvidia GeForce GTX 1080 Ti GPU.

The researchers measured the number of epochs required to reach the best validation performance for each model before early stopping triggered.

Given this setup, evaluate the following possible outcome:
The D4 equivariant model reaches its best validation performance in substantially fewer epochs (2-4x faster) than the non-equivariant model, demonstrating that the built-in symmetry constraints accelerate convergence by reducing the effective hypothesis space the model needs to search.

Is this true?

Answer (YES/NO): NO